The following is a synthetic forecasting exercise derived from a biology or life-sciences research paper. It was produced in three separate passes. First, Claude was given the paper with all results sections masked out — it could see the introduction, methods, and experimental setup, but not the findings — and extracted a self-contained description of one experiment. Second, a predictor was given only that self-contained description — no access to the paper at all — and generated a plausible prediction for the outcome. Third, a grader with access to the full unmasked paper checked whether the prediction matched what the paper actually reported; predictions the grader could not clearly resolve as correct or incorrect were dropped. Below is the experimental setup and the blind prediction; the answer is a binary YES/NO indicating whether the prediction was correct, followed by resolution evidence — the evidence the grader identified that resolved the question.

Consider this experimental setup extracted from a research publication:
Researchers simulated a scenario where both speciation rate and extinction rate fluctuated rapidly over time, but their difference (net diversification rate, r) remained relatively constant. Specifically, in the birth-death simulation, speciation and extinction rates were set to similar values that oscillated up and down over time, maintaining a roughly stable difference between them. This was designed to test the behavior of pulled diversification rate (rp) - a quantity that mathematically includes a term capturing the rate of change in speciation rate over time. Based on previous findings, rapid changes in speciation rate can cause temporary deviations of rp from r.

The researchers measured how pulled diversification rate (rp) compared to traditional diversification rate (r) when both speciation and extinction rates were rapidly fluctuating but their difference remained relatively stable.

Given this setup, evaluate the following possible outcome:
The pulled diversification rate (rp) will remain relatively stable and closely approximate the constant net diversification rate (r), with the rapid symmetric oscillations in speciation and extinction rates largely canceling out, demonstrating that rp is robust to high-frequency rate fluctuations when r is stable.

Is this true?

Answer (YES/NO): NO